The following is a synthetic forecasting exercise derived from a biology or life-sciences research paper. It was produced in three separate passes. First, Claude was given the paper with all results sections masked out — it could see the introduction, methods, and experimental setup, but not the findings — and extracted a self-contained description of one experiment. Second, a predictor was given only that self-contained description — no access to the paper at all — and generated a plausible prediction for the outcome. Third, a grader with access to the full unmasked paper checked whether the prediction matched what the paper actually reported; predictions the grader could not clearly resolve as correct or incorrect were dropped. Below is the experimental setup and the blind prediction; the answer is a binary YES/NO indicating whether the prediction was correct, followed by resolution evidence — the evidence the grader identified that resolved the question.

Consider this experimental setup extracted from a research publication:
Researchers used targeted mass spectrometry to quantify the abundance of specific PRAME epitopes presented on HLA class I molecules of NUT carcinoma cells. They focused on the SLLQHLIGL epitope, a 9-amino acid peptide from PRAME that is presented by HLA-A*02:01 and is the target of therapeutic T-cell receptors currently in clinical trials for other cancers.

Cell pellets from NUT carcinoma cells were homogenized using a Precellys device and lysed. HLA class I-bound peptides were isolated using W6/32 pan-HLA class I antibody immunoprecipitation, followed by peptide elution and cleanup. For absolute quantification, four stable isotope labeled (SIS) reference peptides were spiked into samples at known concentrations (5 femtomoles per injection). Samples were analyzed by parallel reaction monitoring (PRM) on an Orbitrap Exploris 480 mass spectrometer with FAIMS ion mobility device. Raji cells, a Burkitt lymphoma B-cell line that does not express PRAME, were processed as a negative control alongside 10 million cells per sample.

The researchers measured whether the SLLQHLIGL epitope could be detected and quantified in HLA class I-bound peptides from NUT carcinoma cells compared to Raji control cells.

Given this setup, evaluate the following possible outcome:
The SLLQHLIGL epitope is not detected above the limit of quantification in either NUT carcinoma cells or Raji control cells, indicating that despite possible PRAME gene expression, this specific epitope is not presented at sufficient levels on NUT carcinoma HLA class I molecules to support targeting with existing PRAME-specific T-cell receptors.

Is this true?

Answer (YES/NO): NO